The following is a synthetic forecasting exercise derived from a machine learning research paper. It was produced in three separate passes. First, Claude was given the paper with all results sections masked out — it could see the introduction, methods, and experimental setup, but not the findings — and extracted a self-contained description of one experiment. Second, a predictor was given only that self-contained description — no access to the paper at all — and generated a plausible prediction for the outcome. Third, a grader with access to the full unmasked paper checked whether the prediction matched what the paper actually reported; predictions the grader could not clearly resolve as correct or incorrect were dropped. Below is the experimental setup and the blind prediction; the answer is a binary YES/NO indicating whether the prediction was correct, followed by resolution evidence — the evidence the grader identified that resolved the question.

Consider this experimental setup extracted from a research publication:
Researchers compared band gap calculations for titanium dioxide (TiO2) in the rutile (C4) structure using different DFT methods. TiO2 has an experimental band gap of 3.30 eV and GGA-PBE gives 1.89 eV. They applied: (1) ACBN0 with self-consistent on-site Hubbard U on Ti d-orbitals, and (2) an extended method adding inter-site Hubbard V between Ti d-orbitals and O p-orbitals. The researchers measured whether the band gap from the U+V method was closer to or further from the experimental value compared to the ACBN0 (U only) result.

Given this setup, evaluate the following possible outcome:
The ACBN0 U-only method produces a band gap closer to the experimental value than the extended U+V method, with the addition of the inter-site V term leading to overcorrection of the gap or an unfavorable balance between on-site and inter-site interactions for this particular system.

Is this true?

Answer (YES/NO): YES